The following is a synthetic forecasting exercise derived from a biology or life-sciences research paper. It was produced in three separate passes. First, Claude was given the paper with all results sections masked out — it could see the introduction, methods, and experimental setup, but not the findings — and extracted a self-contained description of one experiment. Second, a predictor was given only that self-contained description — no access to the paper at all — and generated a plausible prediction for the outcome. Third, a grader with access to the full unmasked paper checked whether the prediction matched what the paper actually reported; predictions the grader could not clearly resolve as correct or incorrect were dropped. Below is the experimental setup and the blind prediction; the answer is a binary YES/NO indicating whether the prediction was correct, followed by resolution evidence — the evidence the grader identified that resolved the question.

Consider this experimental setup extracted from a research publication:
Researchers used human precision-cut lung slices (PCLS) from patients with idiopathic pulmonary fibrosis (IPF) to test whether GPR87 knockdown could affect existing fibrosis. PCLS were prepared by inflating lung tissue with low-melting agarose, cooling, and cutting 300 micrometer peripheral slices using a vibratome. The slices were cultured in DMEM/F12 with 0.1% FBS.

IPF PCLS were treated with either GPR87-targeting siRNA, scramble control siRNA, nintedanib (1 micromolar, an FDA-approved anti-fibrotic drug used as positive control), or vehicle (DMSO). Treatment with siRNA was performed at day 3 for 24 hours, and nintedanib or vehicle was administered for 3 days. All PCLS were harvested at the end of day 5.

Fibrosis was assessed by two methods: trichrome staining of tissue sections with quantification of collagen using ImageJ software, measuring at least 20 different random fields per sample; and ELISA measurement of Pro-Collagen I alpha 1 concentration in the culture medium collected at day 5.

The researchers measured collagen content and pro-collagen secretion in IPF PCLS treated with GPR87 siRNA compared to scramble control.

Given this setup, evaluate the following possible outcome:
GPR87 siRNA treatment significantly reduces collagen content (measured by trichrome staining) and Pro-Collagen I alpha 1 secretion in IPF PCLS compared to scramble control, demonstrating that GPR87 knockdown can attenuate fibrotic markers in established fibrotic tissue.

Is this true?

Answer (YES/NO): YES